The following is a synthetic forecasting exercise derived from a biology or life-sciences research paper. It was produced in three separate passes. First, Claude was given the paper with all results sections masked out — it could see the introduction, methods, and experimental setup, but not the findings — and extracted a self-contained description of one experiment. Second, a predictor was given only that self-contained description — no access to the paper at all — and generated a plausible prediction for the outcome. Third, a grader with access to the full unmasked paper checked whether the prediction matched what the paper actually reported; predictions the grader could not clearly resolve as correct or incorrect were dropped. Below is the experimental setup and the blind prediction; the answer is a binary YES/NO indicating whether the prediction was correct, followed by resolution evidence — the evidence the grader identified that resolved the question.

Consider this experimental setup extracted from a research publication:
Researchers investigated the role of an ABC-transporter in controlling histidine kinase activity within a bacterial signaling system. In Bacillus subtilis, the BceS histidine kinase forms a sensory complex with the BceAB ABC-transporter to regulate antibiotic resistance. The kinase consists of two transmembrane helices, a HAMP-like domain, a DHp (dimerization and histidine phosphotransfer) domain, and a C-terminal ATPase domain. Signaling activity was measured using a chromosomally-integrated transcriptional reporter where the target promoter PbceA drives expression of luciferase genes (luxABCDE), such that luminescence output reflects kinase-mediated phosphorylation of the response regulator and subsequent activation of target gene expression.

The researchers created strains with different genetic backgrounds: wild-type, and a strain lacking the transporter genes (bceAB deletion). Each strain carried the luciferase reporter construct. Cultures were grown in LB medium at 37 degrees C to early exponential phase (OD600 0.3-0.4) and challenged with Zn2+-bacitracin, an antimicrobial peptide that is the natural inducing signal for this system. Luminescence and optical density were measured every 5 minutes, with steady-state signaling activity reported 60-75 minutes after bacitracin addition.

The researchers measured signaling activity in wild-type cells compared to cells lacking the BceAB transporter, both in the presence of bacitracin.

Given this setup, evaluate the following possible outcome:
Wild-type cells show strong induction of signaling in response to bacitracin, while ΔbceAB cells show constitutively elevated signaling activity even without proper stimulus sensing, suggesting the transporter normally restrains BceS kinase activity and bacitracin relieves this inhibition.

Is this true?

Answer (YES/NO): NO